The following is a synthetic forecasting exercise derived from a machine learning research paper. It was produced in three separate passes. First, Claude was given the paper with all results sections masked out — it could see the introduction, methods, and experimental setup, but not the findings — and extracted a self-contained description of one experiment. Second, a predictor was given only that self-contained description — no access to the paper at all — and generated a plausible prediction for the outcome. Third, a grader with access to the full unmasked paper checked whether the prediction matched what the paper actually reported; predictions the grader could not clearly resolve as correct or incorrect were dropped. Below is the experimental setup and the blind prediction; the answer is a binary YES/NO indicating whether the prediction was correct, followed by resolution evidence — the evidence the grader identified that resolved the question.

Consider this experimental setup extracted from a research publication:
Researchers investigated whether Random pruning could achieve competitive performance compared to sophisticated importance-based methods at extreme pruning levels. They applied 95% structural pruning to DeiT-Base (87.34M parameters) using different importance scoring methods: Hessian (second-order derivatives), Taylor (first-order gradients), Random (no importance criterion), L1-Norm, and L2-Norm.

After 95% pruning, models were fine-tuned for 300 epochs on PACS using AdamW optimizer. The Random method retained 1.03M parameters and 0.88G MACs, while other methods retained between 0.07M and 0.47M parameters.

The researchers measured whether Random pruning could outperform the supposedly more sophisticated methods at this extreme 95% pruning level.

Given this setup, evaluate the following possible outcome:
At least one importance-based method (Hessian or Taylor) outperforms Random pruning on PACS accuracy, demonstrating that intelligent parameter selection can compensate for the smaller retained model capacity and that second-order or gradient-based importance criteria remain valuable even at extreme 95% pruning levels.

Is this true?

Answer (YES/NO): NO